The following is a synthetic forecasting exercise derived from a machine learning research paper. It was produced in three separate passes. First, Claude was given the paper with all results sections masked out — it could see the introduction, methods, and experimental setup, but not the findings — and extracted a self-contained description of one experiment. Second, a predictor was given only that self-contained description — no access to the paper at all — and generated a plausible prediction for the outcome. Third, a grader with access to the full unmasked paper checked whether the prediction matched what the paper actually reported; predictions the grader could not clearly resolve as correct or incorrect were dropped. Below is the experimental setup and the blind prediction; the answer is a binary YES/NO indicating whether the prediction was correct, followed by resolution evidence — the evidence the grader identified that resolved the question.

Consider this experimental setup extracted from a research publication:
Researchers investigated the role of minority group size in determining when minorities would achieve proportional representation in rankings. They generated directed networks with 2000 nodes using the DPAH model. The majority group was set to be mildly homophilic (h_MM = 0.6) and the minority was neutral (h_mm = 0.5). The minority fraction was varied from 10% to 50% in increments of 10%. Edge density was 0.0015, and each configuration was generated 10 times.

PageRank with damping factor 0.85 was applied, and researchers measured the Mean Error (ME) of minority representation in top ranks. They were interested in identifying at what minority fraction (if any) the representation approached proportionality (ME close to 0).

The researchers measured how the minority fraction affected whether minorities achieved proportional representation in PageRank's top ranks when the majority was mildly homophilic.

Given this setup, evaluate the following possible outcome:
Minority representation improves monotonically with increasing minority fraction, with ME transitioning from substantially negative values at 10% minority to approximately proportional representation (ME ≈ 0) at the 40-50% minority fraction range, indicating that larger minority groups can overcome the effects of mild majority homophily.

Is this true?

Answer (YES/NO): NO